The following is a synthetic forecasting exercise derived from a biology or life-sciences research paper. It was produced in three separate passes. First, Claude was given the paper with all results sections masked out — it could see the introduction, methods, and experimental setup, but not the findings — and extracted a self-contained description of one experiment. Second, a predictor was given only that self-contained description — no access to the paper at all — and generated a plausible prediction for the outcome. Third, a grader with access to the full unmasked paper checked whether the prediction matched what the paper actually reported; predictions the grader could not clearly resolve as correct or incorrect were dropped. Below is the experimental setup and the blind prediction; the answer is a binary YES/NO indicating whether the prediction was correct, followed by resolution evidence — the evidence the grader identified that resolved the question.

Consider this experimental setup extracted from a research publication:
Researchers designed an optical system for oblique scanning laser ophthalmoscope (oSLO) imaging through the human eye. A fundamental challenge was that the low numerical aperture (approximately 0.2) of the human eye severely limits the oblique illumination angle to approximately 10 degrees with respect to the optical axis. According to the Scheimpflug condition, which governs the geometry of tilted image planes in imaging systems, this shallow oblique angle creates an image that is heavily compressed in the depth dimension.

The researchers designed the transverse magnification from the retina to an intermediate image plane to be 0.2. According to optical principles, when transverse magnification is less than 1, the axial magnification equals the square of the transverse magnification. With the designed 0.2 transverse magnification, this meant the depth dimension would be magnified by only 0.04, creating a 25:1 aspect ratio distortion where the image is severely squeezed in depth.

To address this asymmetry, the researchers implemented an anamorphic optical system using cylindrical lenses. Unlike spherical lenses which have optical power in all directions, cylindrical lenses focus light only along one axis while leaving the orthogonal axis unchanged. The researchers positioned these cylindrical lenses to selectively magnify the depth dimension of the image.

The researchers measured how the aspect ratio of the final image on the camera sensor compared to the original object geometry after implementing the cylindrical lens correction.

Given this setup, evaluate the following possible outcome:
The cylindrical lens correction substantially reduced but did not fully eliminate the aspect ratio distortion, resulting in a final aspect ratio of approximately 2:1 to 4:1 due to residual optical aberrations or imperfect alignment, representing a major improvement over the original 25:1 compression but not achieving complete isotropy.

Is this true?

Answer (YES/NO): NO